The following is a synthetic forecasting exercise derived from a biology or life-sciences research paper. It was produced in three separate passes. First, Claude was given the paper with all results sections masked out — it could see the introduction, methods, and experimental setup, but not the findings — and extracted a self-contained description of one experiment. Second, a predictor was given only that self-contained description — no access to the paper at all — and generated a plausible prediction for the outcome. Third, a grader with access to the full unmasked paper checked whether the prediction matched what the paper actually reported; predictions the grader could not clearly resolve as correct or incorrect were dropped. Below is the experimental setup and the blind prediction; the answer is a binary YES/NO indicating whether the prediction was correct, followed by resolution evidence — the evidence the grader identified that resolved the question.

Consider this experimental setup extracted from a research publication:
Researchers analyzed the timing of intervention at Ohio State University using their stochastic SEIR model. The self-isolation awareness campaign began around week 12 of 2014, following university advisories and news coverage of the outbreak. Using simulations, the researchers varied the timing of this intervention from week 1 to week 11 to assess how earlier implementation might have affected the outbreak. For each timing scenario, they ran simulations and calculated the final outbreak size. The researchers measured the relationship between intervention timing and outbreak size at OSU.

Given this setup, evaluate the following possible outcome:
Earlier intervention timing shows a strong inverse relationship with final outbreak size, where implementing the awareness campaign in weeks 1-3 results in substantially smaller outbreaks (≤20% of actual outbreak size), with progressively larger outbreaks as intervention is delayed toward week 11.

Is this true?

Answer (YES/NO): NO